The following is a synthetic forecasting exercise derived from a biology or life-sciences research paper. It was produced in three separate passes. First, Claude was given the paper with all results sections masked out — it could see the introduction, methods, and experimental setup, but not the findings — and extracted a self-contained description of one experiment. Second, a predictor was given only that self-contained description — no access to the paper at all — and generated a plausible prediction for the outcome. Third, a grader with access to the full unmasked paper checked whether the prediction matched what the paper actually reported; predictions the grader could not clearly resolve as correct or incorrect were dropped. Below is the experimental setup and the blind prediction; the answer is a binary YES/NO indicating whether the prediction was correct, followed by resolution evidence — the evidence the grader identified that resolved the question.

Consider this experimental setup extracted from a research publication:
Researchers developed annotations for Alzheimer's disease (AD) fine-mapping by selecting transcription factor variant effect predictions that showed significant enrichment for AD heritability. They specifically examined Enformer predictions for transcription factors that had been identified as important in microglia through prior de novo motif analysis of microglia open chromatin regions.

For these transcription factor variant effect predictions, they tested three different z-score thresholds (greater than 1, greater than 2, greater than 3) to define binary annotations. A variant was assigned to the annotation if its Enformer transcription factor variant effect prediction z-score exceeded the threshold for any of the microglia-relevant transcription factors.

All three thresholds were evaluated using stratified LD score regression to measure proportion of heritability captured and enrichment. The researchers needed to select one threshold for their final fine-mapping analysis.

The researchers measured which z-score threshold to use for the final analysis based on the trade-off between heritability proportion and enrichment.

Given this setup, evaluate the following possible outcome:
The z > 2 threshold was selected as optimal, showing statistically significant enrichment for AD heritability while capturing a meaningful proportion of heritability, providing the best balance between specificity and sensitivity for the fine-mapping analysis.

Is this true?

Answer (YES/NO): NO